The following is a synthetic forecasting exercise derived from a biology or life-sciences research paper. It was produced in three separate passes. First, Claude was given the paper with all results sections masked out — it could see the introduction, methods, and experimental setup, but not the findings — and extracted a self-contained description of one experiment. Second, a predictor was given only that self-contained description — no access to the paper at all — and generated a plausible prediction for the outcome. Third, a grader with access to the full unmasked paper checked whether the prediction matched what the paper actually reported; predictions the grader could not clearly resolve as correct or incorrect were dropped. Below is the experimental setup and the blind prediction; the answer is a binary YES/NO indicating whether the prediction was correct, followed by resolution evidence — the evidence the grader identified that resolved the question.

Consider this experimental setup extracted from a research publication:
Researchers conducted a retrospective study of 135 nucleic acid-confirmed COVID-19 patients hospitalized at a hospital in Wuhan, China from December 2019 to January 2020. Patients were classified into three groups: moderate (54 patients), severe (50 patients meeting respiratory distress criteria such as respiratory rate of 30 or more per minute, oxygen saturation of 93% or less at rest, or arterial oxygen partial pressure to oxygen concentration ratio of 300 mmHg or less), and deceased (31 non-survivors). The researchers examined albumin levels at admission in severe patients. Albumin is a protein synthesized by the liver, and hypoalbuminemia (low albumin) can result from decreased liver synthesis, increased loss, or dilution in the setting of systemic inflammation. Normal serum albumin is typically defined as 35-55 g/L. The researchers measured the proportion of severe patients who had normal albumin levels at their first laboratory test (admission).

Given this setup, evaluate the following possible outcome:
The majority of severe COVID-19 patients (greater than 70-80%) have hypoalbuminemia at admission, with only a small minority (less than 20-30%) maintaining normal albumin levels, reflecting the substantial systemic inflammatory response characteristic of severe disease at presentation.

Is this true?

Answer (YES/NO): NO